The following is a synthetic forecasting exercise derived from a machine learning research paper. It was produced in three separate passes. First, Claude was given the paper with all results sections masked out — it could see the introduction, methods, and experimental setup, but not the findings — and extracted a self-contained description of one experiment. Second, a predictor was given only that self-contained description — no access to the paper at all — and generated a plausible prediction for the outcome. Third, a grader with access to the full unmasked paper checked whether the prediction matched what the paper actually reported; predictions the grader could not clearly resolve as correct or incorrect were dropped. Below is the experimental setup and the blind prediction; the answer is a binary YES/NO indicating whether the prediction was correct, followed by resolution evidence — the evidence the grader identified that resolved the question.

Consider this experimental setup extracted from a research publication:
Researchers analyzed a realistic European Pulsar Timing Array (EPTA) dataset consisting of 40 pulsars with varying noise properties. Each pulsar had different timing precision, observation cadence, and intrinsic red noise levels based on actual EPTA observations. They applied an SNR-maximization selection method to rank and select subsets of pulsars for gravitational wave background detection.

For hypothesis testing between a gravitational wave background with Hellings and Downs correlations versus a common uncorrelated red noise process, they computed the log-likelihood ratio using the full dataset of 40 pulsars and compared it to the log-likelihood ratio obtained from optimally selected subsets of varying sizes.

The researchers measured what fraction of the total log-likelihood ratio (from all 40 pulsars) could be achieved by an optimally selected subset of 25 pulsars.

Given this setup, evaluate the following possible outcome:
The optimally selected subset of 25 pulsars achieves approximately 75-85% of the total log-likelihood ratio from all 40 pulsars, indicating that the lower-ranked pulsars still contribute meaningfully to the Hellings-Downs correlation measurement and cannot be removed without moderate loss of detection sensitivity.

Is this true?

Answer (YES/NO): NO